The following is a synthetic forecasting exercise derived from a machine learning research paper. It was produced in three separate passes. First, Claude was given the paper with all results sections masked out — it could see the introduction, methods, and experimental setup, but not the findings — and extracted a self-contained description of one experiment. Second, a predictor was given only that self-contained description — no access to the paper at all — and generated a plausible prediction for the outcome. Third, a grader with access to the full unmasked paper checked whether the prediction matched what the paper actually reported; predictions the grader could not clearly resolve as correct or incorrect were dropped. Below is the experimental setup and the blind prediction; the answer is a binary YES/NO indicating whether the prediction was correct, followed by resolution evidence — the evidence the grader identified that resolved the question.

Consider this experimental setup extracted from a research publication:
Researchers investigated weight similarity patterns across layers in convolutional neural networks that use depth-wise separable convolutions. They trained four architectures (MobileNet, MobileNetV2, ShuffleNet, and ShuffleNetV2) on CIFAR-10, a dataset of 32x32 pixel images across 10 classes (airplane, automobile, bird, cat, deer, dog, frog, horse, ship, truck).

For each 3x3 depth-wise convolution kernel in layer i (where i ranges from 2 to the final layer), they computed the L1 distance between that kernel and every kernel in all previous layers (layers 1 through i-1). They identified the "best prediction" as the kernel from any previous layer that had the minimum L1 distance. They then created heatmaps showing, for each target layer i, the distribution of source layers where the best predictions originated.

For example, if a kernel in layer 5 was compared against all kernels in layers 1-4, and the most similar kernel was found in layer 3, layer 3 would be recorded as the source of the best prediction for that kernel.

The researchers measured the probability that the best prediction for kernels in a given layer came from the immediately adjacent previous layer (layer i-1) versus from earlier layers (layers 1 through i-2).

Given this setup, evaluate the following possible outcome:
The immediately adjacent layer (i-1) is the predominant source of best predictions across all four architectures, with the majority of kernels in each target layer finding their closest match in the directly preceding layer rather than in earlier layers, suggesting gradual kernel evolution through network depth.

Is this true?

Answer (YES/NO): YES